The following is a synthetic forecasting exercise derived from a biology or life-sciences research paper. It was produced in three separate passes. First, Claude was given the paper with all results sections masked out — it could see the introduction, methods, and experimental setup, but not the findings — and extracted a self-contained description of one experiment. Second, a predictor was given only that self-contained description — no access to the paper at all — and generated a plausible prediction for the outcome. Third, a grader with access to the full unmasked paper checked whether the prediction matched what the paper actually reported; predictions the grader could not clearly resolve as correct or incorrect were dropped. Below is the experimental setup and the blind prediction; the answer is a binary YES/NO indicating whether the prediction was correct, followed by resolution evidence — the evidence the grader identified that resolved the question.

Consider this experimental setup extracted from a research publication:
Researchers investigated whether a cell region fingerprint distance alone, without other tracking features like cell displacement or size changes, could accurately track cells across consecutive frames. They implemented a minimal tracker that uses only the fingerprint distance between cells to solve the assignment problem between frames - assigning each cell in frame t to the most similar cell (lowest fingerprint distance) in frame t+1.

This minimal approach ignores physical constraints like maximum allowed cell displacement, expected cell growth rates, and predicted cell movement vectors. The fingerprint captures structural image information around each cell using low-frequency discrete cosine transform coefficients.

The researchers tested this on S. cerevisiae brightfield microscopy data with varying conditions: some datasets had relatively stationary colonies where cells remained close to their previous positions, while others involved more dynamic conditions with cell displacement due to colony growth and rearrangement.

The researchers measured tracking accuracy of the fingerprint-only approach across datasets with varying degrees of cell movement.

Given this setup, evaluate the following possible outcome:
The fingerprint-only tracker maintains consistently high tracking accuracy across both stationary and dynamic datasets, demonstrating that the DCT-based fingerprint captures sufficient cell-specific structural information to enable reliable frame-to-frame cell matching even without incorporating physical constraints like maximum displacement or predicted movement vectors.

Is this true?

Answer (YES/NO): NO